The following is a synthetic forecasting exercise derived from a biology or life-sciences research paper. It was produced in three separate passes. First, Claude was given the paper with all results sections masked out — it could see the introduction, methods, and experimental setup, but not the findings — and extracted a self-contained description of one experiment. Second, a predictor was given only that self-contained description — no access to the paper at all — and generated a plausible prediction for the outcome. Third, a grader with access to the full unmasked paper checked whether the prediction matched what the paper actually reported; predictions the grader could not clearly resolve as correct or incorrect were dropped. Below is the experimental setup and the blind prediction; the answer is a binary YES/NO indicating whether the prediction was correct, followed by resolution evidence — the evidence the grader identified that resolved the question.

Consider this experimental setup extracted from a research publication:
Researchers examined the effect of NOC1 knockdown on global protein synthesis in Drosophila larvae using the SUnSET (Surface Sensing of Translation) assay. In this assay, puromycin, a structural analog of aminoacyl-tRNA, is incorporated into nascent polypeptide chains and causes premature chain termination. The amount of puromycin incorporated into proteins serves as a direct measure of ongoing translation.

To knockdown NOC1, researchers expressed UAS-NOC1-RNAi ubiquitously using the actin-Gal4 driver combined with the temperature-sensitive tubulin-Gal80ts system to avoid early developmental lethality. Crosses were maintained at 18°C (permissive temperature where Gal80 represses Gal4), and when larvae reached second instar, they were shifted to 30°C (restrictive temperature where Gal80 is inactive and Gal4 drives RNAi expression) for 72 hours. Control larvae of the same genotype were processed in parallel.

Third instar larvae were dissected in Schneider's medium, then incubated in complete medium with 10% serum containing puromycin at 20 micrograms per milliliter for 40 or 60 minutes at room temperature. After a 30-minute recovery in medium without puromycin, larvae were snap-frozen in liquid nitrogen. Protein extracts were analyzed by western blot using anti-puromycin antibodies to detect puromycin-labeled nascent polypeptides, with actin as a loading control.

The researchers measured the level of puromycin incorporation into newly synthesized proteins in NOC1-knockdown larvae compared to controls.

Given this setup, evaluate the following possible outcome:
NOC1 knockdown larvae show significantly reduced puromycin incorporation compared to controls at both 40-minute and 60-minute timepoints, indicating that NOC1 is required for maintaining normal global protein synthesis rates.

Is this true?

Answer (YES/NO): YES